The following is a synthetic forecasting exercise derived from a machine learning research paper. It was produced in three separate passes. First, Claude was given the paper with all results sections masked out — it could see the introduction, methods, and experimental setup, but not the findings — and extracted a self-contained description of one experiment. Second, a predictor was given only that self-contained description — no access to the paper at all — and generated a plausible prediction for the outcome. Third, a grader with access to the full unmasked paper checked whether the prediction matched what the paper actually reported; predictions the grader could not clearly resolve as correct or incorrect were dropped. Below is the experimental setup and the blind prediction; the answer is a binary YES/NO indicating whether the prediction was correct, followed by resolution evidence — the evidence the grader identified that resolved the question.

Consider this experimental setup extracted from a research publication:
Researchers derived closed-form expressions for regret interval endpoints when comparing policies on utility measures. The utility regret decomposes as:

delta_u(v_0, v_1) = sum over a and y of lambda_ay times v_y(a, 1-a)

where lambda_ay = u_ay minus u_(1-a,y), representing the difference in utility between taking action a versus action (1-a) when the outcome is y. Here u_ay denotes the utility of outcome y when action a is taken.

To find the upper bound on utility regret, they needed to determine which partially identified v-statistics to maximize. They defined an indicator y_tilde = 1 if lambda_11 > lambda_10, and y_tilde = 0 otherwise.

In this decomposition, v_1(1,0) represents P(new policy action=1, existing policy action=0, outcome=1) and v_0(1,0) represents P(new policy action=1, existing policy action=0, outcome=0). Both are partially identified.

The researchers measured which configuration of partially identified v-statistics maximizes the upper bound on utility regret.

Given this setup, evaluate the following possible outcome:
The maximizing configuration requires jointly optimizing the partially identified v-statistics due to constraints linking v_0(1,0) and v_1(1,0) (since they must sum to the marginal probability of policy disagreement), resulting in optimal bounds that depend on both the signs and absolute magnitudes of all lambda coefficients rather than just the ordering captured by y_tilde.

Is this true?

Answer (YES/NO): NO